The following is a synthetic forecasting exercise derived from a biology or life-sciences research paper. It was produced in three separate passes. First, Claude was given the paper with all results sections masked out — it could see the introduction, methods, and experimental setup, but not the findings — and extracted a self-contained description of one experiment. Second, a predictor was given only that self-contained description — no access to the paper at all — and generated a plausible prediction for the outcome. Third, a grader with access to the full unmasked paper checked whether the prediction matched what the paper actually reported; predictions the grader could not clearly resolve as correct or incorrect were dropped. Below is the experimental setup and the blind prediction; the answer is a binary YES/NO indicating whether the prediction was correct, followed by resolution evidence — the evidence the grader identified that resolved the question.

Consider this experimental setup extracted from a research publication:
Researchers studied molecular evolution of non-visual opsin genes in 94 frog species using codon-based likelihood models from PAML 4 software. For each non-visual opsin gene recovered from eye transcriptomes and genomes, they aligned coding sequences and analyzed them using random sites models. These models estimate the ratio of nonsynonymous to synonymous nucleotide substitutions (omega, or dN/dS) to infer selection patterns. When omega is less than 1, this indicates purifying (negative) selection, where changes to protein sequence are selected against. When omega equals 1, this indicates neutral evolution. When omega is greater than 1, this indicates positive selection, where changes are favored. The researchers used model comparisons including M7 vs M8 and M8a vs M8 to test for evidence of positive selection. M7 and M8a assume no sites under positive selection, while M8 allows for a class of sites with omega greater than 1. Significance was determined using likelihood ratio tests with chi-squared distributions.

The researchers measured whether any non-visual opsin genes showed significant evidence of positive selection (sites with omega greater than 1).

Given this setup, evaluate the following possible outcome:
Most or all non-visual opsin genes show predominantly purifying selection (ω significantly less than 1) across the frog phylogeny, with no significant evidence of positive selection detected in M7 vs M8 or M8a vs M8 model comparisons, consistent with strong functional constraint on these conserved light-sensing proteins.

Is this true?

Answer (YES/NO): NO